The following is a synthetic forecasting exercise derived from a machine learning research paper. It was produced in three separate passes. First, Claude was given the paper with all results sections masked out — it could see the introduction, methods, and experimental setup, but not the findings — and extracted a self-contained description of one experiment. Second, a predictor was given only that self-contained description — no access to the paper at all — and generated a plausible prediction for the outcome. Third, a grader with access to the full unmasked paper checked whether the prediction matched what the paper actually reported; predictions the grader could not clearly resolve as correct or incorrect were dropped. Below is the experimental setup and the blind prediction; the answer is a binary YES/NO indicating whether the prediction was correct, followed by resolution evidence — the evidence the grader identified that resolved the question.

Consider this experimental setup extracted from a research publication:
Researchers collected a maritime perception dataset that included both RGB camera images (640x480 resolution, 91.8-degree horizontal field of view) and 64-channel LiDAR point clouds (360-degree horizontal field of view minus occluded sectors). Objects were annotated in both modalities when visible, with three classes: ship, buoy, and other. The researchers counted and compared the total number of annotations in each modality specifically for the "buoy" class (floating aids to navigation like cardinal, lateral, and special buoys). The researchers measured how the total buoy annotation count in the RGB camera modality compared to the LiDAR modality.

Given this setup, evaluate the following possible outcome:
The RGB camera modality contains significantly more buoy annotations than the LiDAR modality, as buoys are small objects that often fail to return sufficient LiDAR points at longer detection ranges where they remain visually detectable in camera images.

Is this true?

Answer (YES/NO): NO